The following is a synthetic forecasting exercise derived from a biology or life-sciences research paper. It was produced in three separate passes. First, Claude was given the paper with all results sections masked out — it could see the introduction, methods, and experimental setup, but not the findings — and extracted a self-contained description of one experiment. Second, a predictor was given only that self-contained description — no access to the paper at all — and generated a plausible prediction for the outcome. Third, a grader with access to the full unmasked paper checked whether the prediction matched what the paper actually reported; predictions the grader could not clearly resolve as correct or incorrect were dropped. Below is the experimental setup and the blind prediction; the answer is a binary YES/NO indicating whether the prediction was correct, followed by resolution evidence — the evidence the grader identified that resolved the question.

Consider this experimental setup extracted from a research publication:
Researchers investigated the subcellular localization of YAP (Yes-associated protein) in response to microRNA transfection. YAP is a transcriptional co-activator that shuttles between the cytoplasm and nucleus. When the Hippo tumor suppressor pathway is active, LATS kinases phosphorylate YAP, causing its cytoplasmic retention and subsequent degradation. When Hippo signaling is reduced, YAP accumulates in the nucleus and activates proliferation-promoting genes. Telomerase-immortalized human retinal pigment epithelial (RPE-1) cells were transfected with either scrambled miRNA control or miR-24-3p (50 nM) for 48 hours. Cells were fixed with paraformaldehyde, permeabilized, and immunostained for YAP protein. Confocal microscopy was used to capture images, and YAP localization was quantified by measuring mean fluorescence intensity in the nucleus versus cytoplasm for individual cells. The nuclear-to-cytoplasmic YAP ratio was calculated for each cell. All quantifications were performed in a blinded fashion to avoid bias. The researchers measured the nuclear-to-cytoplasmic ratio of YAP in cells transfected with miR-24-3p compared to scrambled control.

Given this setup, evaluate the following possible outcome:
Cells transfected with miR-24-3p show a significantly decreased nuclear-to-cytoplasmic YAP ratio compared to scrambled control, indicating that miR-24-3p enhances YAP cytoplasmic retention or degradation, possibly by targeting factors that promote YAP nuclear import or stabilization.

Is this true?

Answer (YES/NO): NO